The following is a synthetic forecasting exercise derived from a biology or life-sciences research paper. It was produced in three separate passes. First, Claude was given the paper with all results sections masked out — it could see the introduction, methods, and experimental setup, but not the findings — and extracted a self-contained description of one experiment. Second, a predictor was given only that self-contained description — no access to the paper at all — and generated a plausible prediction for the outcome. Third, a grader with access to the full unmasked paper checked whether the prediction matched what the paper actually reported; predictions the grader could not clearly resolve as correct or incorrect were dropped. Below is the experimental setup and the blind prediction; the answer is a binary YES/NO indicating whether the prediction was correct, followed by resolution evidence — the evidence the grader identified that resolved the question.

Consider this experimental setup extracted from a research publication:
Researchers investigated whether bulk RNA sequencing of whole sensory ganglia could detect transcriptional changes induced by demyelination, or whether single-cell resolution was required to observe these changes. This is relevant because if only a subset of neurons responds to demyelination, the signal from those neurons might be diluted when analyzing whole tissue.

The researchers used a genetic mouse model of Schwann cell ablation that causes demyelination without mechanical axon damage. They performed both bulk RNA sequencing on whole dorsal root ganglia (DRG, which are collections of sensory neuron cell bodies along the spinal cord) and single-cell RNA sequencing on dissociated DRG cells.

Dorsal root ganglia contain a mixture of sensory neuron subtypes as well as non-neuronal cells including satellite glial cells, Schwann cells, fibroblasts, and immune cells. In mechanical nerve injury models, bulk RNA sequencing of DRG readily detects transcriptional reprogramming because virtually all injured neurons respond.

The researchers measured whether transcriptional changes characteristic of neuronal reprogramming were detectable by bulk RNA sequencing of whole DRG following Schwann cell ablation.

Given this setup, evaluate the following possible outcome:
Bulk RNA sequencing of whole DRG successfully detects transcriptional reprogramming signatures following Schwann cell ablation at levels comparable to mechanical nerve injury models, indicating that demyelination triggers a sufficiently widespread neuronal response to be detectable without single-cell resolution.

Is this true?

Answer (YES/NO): NO